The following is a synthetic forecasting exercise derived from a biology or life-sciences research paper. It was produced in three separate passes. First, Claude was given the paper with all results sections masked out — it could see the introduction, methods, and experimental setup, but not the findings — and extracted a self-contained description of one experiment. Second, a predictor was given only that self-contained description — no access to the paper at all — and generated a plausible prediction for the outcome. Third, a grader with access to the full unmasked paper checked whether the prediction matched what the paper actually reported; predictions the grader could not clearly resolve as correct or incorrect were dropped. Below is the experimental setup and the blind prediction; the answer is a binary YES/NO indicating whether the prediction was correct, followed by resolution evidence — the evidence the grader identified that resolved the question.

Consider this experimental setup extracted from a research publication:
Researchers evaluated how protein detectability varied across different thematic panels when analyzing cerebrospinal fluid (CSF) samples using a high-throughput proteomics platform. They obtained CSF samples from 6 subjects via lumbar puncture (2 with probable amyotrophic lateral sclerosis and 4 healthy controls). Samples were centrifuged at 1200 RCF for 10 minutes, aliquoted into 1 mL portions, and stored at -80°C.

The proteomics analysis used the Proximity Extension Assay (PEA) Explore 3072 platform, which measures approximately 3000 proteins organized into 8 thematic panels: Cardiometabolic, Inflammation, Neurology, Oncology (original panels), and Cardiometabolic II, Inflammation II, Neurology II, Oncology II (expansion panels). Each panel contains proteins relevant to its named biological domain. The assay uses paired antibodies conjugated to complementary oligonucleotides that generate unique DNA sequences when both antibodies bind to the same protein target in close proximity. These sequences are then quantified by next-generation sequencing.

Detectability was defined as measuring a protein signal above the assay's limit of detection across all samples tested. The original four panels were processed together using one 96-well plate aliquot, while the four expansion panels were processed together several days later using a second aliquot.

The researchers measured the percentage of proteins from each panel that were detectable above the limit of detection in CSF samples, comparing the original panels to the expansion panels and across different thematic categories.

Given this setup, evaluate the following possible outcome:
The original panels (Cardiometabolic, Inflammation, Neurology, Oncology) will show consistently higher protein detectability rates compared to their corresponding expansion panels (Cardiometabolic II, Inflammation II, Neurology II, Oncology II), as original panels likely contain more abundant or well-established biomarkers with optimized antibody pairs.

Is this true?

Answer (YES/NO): YES